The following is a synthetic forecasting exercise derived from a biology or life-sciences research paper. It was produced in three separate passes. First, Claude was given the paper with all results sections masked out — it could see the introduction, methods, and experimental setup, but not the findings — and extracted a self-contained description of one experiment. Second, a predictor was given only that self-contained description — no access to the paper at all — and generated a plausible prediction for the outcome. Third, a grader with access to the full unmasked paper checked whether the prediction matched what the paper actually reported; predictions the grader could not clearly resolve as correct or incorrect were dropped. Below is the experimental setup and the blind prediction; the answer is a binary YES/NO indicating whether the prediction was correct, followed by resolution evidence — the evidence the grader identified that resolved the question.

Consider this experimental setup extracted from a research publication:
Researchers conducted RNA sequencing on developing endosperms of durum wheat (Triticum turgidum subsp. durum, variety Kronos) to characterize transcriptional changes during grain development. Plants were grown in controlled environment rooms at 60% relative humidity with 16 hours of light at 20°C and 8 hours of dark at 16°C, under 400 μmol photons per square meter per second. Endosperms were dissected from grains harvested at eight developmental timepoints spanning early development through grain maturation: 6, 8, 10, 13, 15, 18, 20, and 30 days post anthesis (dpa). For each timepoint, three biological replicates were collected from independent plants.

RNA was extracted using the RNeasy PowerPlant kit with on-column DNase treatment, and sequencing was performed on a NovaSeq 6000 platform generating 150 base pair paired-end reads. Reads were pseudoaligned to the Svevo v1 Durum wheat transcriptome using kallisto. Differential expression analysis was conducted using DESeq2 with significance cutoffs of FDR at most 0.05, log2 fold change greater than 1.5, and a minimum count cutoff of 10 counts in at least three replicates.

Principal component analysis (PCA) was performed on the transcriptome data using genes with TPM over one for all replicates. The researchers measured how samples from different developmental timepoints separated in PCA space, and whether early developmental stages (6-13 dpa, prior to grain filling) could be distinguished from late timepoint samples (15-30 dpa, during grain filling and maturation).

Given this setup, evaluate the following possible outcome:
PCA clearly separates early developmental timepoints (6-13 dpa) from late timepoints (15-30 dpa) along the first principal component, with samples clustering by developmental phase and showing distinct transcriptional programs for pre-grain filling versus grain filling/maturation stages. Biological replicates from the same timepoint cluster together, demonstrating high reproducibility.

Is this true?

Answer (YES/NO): NO